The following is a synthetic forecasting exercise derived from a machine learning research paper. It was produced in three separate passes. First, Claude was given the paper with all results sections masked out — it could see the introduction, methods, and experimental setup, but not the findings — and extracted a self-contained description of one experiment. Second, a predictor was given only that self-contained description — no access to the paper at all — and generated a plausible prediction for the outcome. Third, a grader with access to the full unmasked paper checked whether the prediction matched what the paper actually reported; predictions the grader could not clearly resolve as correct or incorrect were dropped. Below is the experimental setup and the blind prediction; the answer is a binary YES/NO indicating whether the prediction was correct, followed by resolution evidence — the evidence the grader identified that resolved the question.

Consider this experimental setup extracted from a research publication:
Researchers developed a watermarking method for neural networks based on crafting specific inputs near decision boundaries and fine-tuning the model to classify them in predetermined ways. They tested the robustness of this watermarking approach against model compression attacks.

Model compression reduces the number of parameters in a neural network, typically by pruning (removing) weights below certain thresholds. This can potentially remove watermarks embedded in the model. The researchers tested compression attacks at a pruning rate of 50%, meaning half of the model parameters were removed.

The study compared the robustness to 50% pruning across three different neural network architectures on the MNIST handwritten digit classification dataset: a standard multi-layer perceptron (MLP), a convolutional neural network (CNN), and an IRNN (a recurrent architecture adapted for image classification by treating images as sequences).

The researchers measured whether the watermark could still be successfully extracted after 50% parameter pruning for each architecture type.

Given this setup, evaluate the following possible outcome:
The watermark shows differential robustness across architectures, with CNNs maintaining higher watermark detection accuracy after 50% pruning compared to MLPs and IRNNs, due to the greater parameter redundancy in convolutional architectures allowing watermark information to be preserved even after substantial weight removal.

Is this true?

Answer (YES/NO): NO